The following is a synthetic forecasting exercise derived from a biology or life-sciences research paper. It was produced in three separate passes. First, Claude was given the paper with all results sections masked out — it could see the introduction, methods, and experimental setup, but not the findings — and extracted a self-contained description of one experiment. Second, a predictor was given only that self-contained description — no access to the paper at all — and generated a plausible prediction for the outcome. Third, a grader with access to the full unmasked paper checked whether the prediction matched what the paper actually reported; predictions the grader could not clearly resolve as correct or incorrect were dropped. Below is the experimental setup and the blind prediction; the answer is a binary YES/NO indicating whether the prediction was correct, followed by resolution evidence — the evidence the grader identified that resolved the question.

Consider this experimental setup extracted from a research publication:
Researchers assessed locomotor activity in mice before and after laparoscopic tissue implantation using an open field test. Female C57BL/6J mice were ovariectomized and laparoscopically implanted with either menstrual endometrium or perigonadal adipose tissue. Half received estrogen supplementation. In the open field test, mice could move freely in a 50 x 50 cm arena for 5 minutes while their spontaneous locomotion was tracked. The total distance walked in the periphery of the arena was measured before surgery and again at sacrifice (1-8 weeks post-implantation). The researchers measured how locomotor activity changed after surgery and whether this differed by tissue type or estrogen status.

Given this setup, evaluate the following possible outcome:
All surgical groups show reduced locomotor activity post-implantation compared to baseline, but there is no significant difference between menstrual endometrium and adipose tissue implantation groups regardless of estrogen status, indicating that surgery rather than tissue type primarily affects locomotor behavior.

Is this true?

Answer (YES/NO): YES